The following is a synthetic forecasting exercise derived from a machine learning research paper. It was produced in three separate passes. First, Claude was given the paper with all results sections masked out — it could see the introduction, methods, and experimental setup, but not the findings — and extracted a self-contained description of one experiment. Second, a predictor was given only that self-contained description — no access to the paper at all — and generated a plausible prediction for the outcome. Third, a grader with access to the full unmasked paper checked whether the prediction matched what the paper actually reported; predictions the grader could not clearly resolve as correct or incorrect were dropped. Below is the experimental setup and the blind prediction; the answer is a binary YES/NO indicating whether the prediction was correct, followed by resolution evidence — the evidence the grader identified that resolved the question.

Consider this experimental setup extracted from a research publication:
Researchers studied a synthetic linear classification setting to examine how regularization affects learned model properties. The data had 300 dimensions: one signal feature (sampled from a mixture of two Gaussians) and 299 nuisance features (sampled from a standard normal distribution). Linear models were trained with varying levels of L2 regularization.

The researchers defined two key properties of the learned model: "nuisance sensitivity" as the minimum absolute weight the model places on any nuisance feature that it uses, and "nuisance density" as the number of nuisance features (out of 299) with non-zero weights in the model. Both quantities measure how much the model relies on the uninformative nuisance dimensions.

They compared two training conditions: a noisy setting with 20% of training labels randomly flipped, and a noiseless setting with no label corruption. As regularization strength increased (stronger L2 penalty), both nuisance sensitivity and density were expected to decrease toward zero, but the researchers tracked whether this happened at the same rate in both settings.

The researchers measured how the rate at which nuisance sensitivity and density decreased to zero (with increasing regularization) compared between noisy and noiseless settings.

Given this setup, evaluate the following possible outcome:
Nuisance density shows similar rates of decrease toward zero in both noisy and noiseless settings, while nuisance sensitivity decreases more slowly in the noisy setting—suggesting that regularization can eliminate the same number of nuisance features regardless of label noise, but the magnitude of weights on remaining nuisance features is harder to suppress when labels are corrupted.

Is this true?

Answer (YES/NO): NO